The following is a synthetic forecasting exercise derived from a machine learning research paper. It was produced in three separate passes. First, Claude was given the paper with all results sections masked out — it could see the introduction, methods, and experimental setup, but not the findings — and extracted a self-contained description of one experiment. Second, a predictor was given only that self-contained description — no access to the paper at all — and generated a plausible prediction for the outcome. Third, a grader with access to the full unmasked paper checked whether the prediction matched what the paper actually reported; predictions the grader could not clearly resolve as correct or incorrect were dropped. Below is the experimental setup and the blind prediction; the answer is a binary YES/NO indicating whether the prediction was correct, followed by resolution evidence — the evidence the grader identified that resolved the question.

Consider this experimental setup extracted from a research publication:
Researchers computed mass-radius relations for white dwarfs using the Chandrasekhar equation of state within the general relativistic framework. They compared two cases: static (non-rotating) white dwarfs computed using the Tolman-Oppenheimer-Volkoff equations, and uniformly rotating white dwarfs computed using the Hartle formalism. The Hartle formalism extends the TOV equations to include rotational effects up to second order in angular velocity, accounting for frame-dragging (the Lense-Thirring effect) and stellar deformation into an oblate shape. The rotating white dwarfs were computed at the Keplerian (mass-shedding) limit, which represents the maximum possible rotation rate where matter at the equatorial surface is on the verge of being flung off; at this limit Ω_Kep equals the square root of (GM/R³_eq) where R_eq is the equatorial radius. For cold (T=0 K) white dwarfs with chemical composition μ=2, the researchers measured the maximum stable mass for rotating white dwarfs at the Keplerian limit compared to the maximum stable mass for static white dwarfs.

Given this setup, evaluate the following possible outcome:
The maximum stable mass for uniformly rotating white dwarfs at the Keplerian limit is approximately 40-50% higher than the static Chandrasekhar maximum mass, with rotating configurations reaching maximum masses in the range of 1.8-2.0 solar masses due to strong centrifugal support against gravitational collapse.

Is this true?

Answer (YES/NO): NO